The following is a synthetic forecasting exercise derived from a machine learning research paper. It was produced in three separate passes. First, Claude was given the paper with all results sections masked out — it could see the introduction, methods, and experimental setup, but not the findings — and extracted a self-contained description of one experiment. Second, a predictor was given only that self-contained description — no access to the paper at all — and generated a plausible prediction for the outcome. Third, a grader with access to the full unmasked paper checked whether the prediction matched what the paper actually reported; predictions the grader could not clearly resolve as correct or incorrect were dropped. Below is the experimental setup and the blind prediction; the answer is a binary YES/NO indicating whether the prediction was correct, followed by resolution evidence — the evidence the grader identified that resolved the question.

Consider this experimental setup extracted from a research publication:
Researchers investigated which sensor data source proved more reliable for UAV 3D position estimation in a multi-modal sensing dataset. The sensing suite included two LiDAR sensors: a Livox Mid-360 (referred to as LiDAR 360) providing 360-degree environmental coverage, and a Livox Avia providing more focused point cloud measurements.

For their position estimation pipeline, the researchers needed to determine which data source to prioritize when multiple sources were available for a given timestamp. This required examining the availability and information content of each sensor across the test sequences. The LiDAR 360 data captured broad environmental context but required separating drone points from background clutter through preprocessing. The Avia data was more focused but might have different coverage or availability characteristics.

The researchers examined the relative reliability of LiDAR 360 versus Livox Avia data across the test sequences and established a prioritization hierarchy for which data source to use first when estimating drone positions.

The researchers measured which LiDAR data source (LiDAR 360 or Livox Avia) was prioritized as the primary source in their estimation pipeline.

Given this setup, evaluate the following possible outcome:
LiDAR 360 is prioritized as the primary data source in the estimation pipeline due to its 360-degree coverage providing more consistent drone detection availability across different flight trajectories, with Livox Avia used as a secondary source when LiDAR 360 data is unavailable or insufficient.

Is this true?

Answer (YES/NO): YES